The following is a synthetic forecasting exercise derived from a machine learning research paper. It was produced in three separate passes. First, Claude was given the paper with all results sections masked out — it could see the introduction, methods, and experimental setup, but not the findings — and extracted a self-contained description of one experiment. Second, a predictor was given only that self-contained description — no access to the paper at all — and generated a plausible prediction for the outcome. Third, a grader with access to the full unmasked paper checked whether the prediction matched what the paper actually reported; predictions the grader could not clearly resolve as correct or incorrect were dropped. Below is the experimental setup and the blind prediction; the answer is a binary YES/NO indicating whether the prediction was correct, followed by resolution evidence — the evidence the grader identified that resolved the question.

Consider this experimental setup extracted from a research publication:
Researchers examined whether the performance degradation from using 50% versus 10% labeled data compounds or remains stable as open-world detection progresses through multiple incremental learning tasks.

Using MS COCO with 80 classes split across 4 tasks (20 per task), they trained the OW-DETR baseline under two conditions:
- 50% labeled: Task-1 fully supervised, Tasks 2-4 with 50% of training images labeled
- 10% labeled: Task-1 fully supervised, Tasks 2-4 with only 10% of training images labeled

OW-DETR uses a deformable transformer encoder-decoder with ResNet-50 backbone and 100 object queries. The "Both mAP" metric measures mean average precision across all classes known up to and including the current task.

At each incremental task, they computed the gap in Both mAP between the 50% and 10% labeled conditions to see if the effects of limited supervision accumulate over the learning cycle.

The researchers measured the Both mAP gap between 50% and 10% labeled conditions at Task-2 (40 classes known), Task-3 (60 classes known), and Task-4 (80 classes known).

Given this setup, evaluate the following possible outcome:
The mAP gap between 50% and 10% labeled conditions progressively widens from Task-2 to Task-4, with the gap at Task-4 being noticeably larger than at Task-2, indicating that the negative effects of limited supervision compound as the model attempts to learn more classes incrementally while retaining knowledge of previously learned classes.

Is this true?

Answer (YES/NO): NO